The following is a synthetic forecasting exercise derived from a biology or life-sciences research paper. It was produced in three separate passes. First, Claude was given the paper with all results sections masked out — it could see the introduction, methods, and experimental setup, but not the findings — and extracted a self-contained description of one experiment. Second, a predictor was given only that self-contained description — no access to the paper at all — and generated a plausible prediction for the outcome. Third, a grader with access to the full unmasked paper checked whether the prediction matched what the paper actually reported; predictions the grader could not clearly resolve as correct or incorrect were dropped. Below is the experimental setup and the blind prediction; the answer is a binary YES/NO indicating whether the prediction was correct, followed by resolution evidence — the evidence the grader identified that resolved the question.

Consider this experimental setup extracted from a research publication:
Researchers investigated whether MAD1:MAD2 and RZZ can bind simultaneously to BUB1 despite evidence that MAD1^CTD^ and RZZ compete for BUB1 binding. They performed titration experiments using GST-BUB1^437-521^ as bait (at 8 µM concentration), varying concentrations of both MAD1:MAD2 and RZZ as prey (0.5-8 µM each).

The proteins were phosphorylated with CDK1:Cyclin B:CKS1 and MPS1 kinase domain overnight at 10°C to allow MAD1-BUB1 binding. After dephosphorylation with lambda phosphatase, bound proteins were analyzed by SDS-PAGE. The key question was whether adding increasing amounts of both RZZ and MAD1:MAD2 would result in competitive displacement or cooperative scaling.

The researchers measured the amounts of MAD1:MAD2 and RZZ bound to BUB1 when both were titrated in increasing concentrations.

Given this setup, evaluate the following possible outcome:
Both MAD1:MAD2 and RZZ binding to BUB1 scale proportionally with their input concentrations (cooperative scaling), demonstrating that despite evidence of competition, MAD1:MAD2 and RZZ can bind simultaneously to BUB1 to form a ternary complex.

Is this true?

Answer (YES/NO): YES